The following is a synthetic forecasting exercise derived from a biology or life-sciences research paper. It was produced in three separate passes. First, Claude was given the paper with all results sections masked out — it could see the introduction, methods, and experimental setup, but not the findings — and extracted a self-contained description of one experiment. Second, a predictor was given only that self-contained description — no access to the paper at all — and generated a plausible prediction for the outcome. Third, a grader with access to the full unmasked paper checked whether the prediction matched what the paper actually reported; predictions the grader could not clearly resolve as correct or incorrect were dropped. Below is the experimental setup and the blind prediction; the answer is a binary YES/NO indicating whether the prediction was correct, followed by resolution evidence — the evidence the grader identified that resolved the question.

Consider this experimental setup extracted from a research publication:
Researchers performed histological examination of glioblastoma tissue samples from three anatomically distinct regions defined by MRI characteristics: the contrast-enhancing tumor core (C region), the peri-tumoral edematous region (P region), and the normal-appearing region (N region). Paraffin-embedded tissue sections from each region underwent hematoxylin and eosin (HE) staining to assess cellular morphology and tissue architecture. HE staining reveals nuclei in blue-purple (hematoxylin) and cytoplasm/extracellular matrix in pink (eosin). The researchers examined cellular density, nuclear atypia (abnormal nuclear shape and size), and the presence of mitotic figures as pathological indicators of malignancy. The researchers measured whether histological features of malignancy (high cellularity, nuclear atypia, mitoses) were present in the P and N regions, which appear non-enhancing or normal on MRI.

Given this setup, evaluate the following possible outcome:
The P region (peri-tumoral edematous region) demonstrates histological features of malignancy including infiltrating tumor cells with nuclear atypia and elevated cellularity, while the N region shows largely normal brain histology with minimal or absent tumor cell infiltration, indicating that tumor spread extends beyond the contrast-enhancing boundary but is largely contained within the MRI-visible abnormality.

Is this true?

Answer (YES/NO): NO